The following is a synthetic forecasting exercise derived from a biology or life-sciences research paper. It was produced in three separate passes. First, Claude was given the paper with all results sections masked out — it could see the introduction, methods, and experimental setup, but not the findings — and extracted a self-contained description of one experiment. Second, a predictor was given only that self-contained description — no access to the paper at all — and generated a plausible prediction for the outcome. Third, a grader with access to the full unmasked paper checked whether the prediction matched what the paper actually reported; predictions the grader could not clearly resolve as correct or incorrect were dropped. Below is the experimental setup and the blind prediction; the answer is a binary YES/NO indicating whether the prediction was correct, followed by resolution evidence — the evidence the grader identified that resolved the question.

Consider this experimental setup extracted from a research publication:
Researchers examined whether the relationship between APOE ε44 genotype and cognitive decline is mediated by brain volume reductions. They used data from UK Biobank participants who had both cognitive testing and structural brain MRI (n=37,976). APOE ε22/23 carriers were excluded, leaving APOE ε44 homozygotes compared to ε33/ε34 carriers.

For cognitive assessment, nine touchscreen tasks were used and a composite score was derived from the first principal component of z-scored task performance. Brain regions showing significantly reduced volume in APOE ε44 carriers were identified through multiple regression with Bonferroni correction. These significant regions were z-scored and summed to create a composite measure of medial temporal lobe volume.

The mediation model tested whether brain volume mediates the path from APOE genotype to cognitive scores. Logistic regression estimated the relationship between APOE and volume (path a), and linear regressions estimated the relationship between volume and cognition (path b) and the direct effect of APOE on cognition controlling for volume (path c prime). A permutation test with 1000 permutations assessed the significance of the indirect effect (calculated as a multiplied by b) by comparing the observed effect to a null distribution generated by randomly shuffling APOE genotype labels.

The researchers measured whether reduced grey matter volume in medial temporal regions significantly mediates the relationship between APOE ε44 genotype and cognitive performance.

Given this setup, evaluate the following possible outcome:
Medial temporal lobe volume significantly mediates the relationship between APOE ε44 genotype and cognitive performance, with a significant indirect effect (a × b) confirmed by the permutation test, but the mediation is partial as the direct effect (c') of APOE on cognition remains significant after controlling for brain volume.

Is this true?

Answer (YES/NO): YES